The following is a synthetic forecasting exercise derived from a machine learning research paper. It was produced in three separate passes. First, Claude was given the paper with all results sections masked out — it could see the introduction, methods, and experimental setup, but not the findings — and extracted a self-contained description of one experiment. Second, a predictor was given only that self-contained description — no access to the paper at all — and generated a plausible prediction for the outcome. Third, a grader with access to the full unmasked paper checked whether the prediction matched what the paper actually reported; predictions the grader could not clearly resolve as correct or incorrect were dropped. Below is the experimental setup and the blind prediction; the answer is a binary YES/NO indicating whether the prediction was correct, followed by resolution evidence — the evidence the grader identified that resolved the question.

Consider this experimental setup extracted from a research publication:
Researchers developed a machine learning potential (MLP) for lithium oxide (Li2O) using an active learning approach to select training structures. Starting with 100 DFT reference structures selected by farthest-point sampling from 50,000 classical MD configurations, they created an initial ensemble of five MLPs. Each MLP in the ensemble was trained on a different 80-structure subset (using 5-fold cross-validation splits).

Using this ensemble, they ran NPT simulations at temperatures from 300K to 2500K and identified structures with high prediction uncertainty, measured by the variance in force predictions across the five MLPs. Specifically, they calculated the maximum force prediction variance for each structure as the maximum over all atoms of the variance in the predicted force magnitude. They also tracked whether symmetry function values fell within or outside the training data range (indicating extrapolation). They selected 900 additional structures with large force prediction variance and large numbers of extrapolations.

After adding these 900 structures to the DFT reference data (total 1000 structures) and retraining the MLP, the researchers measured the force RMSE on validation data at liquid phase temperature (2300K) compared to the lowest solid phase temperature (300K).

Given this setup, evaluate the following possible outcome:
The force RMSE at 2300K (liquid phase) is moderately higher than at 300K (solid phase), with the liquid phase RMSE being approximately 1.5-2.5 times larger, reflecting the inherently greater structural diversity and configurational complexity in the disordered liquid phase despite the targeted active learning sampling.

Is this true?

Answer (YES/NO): NO